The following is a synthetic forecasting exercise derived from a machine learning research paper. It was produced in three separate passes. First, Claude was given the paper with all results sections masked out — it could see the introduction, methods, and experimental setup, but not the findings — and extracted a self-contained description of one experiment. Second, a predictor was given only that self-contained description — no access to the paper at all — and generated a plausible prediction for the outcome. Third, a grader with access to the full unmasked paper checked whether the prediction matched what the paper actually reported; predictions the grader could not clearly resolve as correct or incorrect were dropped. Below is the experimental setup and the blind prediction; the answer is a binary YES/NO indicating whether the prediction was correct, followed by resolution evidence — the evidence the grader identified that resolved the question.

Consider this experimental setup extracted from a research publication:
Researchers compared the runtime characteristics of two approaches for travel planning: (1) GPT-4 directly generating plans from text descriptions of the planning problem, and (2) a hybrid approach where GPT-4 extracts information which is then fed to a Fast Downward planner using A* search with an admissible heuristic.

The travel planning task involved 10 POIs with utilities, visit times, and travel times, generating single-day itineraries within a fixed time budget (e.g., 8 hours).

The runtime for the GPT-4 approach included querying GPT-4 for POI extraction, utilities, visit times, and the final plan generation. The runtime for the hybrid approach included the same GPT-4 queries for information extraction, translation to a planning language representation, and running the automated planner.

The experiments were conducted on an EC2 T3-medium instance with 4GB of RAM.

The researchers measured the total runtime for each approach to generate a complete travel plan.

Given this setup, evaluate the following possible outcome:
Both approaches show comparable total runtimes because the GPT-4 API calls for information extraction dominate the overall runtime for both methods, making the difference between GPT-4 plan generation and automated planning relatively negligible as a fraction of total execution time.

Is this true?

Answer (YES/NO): YES